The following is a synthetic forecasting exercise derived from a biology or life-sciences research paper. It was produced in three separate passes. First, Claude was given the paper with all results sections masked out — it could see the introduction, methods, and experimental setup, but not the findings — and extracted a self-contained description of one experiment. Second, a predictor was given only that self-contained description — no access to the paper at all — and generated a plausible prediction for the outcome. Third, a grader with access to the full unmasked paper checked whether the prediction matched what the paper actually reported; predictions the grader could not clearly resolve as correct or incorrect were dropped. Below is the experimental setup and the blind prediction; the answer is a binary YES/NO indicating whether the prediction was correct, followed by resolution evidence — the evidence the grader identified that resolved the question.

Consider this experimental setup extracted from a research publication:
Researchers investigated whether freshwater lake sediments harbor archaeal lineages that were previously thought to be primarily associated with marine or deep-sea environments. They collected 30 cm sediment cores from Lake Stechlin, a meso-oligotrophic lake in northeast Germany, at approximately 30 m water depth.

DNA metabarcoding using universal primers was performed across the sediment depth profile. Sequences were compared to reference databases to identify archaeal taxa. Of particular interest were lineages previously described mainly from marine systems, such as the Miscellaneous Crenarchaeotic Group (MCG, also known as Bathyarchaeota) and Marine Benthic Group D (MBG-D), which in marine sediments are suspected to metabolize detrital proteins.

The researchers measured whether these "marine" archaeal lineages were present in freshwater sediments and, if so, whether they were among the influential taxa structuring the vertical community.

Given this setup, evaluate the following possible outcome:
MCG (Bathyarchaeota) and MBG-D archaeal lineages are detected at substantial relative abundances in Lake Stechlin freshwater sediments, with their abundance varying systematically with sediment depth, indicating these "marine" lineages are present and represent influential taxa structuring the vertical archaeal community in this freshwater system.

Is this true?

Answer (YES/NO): YES